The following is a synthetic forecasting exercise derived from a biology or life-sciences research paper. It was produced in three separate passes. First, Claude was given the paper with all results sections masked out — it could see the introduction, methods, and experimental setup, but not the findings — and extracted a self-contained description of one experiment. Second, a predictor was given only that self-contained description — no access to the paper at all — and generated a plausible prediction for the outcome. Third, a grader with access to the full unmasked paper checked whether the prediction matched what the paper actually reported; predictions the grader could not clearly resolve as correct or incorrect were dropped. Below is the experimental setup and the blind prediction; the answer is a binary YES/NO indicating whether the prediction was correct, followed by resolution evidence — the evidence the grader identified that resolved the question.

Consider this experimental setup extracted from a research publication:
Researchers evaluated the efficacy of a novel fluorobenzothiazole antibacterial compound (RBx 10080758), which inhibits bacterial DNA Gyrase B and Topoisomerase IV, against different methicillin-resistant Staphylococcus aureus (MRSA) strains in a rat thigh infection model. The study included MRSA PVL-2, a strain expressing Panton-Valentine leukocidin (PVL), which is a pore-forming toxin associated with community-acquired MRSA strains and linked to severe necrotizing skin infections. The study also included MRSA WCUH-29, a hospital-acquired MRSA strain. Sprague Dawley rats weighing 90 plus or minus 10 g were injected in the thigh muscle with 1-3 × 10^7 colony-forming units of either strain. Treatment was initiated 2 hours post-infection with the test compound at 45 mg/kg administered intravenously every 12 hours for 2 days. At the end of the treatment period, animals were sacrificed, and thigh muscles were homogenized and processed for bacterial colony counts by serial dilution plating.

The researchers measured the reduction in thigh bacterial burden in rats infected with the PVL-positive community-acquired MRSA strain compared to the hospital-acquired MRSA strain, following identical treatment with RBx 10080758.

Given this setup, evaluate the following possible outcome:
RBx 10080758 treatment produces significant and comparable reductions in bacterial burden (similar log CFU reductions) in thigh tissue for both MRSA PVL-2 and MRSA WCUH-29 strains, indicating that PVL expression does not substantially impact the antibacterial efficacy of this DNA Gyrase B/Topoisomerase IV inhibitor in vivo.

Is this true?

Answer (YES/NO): YES